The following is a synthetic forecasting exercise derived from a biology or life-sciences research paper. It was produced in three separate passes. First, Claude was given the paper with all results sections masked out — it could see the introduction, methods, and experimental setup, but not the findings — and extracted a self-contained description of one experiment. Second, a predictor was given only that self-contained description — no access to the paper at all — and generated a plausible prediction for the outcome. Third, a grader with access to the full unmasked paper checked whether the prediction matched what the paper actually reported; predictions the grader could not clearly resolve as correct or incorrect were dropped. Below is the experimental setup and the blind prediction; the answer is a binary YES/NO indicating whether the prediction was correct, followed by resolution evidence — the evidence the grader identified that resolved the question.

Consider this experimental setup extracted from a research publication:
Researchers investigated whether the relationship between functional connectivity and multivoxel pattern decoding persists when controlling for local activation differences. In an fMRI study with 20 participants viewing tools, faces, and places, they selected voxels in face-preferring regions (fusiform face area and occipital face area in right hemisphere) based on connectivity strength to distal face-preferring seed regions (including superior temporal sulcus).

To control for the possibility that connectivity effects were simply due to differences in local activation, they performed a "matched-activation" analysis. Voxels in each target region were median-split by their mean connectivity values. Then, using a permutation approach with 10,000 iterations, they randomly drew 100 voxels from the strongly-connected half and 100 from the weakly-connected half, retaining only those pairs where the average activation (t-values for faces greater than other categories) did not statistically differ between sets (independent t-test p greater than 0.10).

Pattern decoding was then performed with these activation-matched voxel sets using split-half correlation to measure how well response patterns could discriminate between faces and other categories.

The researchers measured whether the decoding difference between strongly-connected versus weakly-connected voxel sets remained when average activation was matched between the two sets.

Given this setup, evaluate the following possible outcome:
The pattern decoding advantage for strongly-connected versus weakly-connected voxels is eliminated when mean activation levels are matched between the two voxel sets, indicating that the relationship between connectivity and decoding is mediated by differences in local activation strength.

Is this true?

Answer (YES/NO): NO